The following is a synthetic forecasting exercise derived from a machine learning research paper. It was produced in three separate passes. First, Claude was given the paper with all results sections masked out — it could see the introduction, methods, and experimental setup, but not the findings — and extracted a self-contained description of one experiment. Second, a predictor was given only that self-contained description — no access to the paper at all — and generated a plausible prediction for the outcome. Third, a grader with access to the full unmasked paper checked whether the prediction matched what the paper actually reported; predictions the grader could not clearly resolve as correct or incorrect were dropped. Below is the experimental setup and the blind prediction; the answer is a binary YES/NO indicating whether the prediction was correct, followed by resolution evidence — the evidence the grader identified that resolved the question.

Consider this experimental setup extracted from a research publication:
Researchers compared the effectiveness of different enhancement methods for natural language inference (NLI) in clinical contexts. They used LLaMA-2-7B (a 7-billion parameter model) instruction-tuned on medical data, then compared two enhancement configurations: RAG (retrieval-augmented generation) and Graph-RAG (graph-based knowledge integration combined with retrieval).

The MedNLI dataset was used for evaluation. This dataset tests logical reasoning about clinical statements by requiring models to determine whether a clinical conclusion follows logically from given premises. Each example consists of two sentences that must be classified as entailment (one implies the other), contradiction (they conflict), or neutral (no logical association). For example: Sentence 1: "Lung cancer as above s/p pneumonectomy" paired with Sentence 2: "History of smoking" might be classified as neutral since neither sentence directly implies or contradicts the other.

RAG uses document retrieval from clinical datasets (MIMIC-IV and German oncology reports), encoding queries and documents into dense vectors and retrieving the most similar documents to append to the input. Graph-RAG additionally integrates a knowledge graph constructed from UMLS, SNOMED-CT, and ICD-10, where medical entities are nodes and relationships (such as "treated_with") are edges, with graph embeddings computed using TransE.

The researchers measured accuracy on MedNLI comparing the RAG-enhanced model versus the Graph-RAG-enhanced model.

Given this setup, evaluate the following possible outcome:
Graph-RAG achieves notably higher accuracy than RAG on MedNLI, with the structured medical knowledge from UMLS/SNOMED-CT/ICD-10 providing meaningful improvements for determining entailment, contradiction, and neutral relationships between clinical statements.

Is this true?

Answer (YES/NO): NO